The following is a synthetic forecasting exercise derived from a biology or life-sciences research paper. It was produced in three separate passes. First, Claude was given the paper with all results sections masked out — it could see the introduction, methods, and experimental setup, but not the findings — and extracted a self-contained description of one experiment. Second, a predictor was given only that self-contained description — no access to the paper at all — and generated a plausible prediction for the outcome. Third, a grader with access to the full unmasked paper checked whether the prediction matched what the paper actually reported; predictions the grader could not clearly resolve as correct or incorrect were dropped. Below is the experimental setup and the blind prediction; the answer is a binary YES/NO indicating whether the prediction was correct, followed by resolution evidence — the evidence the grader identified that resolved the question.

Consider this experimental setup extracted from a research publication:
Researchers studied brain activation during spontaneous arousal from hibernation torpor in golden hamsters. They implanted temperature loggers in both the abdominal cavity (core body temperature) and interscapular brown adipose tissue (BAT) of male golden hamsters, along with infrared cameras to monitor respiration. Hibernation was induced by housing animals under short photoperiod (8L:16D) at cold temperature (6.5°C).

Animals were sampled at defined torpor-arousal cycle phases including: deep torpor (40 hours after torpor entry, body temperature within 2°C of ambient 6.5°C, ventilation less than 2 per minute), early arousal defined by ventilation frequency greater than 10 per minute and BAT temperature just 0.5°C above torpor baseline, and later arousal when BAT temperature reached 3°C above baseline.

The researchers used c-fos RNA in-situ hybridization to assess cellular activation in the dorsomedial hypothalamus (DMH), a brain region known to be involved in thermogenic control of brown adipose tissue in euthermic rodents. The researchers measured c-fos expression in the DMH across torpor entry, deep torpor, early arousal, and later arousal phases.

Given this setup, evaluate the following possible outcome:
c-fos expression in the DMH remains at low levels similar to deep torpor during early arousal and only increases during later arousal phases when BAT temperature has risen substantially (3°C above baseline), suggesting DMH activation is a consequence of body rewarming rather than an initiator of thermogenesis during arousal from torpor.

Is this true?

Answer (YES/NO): NO